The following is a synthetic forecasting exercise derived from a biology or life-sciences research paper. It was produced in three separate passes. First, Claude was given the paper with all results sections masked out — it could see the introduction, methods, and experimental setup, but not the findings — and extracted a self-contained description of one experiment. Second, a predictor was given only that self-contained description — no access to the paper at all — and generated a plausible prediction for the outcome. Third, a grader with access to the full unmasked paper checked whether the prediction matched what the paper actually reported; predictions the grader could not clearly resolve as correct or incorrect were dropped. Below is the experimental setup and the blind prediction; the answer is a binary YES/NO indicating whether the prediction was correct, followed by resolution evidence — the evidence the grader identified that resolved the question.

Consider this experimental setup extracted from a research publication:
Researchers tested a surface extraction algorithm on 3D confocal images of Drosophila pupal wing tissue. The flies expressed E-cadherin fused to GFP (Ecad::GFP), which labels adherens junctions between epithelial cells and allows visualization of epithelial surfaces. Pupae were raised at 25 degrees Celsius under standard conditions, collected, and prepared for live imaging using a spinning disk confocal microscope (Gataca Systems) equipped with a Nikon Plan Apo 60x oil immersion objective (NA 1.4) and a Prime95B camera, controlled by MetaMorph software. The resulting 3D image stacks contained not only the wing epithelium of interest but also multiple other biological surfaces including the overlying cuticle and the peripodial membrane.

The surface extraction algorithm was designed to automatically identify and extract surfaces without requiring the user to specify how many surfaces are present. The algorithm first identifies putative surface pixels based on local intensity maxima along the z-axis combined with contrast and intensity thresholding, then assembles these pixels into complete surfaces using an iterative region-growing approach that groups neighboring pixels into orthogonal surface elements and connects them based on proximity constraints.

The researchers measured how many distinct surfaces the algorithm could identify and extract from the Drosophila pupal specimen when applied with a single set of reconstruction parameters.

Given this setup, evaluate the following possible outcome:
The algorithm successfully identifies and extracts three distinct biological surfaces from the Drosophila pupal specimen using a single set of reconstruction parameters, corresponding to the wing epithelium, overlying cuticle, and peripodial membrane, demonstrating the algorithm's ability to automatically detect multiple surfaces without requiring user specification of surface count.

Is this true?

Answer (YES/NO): NO